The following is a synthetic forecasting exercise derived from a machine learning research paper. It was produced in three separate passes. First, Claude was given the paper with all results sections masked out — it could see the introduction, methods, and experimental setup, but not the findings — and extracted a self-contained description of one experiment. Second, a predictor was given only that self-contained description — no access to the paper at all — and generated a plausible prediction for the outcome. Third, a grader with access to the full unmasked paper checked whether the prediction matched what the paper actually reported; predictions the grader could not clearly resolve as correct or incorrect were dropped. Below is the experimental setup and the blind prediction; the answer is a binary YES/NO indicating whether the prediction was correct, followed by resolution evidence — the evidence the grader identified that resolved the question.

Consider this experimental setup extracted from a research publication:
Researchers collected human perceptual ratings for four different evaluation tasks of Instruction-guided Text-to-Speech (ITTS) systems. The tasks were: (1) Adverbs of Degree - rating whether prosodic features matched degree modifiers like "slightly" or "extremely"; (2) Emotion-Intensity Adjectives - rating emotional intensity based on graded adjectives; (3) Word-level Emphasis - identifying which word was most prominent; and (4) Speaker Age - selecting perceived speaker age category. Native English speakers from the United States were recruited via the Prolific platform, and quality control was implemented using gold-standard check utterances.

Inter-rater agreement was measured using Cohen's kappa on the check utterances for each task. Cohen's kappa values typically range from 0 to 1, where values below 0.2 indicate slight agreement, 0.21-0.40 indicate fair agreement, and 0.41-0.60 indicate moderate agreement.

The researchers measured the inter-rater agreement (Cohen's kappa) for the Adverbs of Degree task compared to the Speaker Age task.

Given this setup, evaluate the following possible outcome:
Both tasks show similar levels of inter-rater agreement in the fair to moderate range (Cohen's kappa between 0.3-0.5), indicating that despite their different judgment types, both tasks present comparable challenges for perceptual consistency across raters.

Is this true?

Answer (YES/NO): NO